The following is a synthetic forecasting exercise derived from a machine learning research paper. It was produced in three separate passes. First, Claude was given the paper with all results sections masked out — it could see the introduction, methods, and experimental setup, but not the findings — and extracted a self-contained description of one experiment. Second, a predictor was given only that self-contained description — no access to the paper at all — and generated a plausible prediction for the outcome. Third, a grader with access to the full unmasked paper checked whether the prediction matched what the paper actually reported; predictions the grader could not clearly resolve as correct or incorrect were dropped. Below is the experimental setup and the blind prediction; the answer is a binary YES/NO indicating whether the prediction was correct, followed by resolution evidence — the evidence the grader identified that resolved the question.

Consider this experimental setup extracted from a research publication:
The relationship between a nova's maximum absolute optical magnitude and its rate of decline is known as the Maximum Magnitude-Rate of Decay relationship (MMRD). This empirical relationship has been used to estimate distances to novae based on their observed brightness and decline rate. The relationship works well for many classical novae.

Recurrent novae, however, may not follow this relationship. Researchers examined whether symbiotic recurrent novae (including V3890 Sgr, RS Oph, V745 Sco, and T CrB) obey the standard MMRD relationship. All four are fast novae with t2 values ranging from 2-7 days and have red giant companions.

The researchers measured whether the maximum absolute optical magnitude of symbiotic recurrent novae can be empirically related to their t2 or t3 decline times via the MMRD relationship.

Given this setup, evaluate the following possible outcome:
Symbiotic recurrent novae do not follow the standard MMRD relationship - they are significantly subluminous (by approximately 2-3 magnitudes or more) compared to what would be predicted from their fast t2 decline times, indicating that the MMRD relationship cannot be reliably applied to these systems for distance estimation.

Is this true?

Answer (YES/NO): NO